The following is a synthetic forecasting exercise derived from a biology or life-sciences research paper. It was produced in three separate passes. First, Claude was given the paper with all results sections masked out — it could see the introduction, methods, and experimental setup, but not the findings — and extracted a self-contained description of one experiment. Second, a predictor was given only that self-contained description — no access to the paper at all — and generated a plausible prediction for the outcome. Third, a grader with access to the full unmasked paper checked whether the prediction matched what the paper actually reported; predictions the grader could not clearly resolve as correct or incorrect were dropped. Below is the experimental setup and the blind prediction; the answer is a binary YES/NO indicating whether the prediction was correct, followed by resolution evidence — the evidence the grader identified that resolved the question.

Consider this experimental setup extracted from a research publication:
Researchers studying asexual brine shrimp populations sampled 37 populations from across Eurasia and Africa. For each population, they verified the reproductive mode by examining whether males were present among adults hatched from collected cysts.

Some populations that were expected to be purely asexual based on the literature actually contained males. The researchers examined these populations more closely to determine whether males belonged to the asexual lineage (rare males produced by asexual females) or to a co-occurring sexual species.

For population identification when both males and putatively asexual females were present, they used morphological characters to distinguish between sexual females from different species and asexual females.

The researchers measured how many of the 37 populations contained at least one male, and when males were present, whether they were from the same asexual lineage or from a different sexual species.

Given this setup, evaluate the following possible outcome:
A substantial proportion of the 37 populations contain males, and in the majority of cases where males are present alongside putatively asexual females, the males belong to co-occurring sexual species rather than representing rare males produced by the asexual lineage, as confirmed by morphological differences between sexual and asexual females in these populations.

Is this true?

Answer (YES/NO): NO